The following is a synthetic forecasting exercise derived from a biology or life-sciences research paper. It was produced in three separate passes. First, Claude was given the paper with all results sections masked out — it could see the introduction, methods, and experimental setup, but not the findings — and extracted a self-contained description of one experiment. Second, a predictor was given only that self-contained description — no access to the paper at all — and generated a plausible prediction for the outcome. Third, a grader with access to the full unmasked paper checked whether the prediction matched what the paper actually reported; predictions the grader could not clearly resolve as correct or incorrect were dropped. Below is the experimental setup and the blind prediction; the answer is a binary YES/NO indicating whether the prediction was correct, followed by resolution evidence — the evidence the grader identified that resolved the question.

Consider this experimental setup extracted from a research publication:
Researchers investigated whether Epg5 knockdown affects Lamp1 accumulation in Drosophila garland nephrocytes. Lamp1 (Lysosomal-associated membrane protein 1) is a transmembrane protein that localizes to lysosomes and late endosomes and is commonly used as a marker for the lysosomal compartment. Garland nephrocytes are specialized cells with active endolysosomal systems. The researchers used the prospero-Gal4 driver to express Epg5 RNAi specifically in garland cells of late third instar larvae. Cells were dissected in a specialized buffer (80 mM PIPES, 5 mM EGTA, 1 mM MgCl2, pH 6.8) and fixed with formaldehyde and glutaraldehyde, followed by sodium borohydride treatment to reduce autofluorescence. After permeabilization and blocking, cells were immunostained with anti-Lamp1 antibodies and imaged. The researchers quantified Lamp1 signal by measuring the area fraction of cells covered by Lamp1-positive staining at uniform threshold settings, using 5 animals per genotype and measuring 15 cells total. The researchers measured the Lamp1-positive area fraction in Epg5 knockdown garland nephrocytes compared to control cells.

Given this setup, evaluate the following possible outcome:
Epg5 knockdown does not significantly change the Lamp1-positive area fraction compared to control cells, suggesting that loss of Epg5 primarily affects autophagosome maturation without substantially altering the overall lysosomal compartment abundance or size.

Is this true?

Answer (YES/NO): YES